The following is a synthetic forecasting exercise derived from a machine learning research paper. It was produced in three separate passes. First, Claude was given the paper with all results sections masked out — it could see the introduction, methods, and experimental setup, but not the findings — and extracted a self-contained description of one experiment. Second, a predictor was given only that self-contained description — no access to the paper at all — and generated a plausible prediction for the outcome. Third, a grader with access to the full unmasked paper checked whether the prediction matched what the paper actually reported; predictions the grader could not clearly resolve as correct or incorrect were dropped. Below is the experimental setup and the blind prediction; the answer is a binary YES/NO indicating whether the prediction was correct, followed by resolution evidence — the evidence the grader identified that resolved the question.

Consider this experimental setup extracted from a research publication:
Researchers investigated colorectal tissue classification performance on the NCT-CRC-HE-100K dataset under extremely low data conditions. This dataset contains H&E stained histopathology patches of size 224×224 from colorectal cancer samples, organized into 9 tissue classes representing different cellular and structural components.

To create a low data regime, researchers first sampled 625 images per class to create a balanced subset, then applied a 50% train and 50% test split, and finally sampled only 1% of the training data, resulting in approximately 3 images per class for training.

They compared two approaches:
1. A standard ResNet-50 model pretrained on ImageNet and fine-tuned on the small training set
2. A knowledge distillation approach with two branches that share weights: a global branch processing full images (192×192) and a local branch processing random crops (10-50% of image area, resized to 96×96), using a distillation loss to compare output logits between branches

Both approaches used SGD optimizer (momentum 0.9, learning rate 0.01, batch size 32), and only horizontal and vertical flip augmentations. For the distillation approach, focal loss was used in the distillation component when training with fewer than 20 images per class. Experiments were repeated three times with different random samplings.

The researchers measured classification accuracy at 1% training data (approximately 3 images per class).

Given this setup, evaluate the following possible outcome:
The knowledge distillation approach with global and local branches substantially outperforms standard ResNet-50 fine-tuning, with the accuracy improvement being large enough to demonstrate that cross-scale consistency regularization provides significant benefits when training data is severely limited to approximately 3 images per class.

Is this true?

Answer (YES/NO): NO